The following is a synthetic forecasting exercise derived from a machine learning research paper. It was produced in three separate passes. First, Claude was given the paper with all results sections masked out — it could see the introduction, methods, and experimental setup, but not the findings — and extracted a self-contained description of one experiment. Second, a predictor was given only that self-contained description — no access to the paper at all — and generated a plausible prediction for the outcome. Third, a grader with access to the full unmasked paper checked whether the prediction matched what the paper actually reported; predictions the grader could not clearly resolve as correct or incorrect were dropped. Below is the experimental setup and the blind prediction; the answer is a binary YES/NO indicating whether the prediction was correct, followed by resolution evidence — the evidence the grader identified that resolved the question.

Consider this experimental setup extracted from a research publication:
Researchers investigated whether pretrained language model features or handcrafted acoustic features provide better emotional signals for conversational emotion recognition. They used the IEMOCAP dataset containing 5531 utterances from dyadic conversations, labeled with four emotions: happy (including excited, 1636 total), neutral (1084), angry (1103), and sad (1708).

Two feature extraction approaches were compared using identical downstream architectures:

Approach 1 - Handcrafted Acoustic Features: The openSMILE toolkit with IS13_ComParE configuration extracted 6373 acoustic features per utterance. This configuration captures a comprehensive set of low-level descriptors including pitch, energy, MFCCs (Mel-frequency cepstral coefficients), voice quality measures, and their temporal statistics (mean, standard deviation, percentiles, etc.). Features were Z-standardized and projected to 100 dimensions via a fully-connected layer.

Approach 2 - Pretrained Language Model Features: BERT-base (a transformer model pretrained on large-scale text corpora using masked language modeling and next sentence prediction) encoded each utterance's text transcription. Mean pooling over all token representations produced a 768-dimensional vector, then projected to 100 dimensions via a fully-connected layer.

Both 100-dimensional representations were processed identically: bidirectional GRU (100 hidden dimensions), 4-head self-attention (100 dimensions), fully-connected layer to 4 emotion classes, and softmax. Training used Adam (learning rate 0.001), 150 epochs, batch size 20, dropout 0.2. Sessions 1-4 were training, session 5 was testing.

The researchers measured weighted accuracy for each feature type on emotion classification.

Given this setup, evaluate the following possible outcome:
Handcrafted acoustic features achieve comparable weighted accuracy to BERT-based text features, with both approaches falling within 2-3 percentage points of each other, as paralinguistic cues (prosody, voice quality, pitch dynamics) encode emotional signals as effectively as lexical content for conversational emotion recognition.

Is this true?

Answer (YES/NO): NO